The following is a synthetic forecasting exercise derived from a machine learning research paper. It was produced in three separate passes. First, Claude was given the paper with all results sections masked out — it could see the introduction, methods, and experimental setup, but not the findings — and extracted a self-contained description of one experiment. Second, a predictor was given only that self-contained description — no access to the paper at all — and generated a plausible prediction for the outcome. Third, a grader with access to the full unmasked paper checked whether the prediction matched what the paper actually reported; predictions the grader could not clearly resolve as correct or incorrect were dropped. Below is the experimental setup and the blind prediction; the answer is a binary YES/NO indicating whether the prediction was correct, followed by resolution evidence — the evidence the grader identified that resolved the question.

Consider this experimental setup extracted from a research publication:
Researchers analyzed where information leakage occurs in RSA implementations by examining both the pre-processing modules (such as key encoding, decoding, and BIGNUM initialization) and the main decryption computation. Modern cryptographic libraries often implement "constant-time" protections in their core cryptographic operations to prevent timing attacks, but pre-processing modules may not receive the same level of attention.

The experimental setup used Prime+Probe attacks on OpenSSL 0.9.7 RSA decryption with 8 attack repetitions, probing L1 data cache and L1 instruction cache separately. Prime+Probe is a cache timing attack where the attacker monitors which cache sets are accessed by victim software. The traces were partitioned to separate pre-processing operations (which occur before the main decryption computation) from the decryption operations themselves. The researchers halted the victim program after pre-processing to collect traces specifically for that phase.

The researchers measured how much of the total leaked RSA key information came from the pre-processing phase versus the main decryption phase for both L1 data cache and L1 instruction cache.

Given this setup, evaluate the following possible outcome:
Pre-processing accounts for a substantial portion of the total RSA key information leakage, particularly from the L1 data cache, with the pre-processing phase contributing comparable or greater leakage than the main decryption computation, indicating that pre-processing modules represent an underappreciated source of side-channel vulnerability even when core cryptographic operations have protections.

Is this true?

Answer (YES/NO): YES